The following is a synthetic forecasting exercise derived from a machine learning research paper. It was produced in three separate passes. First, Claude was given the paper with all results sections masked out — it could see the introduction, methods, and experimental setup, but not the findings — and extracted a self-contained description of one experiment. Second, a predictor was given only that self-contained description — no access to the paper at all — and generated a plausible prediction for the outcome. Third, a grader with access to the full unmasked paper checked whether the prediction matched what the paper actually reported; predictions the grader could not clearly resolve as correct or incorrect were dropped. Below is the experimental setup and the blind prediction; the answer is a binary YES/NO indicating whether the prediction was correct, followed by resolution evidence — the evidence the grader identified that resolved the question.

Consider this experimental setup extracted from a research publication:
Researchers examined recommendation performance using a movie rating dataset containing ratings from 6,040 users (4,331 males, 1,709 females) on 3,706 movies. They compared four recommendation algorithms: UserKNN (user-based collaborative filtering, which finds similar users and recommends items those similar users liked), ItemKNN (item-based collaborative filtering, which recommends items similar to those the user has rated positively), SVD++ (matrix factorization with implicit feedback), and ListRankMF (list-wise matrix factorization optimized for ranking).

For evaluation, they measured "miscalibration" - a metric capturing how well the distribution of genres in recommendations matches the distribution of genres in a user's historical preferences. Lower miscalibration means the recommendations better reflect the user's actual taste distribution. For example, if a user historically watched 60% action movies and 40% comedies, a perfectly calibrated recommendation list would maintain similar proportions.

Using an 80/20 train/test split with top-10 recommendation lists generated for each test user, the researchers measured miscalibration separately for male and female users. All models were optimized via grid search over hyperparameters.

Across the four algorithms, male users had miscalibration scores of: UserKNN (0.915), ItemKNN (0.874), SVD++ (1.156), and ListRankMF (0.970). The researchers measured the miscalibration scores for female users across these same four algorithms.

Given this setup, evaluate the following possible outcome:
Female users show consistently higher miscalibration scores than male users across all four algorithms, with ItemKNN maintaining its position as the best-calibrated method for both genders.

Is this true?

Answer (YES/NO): NO